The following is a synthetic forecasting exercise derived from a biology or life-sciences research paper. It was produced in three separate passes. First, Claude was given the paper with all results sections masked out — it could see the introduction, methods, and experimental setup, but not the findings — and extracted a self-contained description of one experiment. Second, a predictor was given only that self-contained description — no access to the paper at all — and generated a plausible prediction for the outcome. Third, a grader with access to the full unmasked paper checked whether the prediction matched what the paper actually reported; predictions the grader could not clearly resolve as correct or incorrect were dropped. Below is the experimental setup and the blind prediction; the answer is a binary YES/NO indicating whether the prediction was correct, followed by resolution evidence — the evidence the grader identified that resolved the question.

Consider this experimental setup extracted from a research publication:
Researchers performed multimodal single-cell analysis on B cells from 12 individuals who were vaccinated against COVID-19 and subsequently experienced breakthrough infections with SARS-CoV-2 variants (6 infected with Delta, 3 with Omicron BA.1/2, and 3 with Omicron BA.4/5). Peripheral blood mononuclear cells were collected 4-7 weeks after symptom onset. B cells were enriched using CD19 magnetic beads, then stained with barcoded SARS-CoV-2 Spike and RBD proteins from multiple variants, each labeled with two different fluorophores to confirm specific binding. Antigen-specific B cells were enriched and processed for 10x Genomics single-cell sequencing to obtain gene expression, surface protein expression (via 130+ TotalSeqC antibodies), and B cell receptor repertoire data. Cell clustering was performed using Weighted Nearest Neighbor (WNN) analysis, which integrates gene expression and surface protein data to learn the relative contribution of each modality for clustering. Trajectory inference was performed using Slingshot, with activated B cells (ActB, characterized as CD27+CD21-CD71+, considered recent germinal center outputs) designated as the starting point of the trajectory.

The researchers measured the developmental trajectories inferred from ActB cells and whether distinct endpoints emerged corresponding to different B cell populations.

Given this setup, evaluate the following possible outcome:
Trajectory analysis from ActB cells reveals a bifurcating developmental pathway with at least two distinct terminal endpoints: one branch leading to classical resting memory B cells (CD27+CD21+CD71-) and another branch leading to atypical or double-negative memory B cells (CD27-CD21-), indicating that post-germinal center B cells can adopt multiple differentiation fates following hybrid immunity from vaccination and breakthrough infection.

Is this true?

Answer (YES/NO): YES